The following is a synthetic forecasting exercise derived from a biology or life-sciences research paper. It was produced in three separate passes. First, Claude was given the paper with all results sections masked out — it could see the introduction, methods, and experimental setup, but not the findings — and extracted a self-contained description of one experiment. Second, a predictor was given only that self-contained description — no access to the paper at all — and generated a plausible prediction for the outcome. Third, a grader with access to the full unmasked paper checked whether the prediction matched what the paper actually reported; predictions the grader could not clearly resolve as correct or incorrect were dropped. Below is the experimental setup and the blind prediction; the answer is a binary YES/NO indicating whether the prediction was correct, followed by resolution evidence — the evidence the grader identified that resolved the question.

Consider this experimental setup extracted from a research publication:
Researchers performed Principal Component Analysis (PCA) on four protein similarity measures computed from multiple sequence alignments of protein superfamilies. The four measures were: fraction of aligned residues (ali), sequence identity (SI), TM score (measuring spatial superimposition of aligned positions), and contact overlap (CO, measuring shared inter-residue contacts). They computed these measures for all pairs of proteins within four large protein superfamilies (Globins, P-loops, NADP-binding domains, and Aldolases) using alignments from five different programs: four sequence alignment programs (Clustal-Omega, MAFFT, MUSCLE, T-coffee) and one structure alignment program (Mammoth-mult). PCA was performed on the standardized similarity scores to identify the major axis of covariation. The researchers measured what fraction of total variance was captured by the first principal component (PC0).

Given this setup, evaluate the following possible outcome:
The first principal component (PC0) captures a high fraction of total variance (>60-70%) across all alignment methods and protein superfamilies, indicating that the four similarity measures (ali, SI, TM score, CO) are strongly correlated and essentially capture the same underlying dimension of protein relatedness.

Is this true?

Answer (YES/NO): YES